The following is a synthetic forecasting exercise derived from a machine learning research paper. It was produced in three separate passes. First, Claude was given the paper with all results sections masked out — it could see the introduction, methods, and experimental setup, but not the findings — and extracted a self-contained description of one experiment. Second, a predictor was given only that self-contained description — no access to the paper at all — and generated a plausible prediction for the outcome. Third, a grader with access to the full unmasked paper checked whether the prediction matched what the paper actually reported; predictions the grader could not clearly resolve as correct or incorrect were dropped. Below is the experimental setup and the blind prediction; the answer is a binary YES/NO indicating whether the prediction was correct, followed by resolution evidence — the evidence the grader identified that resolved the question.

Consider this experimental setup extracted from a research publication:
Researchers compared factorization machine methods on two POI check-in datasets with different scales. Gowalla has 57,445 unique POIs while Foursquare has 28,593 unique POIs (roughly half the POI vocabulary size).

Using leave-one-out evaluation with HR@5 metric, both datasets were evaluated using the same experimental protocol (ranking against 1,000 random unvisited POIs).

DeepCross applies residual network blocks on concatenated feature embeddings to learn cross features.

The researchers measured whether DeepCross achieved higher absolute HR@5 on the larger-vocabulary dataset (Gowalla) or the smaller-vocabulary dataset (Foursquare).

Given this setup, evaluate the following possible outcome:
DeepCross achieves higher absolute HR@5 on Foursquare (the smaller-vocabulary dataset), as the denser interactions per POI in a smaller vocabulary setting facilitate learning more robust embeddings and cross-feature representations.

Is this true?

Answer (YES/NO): YES